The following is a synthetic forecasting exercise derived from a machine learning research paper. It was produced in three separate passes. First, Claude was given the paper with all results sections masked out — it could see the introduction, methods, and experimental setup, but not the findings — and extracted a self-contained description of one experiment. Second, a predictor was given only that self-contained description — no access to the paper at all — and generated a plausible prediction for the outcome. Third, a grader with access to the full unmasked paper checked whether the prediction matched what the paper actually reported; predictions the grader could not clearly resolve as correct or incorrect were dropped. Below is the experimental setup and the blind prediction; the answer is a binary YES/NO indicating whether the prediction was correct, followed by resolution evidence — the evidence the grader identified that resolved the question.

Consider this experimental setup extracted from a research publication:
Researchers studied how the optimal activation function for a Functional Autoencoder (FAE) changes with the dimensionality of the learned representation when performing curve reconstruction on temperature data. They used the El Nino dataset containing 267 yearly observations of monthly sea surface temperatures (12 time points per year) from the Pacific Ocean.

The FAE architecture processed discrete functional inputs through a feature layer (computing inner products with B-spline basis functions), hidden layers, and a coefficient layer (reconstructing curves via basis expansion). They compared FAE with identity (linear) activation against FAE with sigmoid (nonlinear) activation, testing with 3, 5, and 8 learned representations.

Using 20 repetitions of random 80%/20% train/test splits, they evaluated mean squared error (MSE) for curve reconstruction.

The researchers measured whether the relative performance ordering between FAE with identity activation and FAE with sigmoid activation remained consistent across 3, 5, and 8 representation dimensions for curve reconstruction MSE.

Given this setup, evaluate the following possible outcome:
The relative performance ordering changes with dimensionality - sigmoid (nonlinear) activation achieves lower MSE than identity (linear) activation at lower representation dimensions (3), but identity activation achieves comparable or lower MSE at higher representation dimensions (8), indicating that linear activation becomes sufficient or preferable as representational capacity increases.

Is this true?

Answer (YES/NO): YES